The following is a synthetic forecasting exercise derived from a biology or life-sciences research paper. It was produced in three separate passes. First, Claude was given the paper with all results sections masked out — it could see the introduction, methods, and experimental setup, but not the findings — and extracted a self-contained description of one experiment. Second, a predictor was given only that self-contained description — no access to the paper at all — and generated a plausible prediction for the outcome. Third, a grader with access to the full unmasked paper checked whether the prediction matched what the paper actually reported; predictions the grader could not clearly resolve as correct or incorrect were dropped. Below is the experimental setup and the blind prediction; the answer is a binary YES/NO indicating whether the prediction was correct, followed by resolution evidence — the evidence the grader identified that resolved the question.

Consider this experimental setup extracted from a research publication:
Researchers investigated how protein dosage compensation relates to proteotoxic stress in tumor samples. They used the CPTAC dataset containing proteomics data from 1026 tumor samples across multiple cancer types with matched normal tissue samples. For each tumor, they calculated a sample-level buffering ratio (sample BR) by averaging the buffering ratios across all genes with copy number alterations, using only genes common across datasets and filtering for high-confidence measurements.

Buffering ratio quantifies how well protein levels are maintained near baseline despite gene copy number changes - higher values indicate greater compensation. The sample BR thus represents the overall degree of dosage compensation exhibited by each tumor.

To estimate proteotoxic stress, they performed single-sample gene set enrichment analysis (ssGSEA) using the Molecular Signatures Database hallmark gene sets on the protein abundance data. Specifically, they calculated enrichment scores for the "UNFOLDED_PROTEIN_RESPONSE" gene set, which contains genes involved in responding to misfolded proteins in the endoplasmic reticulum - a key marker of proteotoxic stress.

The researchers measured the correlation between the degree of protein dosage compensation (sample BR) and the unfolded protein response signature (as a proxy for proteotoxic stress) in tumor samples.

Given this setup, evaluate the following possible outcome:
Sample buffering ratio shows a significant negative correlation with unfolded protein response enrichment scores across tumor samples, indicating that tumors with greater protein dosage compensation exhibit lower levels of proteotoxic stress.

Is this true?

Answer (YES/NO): YES